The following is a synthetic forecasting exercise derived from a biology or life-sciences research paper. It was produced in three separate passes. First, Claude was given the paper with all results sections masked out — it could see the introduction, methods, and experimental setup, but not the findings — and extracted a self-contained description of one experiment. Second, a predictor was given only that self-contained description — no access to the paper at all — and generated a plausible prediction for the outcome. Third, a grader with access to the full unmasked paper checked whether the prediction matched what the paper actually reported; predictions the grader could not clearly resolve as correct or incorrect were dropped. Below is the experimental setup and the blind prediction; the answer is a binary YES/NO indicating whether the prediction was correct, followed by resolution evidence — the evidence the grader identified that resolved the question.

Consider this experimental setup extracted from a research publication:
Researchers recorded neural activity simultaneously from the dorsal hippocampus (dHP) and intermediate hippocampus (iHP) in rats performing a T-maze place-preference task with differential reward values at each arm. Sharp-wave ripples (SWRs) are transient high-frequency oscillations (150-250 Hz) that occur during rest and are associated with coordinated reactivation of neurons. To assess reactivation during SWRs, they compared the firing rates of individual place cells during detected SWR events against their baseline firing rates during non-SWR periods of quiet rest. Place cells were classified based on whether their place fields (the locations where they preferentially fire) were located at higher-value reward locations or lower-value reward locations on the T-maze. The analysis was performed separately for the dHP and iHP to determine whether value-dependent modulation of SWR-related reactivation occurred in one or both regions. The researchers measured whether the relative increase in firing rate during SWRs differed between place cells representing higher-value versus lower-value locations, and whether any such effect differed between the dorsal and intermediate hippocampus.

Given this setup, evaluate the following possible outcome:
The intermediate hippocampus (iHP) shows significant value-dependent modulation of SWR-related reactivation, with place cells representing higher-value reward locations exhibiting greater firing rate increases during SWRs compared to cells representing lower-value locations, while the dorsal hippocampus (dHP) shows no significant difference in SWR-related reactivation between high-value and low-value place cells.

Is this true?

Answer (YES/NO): YES